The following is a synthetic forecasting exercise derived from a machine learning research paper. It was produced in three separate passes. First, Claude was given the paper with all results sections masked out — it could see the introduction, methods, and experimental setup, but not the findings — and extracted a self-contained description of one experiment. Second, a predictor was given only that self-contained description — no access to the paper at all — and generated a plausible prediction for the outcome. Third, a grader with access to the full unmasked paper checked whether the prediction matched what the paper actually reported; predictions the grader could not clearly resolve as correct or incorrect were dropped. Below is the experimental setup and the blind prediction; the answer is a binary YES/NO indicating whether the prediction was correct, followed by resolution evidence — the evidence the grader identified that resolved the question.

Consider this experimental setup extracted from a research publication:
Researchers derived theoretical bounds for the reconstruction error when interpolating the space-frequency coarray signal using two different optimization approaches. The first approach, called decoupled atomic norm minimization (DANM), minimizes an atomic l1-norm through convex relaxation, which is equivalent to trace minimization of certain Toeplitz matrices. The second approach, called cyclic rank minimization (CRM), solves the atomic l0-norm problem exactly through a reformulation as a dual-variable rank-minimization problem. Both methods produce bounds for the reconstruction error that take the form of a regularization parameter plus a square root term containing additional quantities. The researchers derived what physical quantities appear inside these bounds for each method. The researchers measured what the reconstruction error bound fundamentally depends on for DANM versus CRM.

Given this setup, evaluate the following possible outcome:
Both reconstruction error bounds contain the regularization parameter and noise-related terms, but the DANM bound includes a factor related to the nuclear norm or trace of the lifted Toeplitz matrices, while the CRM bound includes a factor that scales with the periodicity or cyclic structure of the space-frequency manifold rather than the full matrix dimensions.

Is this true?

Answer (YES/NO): NO